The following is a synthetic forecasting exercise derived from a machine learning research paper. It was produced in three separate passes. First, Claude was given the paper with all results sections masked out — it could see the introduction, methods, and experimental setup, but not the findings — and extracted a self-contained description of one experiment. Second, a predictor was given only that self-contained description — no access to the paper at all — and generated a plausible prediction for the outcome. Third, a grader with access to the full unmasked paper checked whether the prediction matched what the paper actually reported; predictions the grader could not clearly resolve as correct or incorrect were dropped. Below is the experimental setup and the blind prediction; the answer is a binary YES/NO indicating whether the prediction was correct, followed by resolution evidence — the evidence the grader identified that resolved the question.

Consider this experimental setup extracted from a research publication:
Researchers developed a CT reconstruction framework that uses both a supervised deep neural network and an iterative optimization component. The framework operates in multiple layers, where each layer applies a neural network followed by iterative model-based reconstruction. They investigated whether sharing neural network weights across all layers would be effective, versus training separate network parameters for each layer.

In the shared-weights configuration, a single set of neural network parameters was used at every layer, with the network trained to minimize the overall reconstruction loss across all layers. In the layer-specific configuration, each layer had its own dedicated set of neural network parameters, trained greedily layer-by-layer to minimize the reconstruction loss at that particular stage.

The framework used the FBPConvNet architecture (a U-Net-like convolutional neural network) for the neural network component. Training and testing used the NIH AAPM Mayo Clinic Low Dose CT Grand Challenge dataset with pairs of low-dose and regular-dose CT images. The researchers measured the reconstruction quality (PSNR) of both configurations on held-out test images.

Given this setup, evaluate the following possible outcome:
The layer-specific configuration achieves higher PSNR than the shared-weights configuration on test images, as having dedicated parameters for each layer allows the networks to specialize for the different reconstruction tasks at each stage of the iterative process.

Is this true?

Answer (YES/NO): YES